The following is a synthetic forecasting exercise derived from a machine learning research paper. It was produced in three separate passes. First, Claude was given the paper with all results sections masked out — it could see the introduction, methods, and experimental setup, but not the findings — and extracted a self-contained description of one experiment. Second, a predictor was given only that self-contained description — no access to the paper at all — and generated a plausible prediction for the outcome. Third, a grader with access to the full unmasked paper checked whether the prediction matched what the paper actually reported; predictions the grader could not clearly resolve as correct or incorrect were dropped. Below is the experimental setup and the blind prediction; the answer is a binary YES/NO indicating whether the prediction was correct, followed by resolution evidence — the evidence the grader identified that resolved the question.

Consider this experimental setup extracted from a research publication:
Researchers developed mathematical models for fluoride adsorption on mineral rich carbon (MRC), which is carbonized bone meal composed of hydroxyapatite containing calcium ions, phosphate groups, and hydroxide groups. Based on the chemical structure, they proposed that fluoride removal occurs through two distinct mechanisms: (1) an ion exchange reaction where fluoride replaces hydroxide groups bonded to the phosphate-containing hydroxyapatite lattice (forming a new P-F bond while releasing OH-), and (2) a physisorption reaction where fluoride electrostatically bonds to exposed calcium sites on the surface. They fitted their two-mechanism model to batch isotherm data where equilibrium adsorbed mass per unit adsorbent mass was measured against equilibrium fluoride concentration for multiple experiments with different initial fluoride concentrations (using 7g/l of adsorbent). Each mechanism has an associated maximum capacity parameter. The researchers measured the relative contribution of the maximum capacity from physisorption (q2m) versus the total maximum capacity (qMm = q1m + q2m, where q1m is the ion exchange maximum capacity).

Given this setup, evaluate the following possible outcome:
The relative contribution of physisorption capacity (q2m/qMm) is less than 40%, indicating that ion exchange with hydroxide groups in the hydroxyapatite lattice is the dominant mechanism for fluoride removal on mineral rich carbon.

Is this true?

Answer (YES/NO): NO